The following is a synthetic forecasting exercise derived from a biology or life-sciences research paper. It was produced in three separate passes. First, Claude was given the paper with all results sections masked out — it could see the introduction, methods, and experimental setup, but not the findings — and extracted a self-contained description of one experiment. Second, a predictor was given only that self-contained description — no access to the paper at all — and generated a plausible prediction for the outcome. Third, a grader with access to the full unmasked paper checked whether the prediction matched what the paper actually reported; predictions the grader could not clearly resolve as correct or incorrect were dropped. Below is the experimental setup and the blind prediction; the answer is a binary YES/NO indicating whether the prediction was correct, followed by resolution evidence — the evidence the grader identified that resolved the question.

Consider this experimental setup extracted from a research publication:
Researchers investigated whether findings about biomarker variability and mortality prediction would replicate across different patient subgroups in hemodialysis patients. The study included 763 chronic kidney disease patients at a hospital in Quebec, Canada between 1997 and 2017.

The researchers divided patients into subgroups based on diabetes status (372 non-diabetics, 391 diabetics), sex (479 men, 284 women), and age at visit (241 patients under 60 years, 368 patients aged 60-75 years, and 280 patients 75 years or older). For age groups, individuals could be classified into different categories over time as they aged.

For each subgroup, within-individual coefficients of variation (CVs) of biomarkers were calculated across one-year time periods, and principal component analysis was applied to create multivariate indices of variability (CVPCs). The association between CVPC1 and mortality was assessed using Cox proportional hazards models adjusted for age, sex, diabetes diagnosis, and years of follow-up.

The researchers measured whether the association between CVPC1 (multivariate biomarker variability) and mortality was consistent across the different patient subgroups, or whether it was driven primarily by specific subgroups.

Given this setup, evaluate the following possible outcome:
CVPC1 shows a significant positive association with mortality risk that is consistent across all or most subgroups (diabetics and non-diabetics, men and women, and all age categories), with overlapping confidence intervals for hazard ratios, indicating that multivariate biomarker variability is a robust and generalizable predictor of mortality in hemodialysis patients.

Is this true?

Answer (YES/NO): YES